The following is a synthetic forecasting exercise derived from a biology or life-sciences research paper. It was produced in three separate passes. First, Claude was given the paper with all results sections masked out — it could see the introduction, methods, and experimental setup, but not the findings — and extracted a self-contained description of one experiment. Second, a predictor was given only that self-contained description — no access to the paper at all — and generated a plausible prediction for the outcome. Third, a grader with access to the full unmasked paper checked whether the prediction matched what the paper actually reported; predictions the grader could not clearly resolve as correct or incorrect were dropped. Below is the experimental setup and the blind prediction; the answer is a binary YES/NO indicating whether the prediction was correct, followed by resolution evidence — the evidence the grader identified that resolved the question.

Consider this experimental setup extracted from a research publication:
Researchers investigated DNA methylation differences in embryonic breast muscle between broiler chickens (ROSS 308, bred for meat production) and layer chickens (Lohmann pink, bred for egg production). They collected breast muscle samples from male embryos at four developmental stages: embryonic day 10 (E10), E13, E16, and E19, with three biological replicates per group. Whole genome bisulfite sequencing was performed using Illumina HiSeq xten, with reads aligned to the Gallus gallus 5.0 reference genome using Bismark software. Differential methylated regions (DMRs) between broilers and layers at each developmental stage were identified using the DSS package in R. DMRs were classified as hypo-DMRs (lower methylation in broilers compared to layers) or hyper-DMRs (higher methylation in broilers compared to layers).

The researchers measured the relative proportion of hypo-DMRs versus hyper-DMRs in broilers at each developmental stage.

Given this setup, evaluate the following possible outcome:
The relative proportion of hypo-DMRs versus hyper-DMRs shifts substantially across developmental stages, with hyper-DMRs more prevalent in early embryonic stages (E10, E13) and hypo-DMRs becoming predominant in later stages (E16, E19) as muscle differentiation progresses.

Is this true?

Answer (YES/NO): NO